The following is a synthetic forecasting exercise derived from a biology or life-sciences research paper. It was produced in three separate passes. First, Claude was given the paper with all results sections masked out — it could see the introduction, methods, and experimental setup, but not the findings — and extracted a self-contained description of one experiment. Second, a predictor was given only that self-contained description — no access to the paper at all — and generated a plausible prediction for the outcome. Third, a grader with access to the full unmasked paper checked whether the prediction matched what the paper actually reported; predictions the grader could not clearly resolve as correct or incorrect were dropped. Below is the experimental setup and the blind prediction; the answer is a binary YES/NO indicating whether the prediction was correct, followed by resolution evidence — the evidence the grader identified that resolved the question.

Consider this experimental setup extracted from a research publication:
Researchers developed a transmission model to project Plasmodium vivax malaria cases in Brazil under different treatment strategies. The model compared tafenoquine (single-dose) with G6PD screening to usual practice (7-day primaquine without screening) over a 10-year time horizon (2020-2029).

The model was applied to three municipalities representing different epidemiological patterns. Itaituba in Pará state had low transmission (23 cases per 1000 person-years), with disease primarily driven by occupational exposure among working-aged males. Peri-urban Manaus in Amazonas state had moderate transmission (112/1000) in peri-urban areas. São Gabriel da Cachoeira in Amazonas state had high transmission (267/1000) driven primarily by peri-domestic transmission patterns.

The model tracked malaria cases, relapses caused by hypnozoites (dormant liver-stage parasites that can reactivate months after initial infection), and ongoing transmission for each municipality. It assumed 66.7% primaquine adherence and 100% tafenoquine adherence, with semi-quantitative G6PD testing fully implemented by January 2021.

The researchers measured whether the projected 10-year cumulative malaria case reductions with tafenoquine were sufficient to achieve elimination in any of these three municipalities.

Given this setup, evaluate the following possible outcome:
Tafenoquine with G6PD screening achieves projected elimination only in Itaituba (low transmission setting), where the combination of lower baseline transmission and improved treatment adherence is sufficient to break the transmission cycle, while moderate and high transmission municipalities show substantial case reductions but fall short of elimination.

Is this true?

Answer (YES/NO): NO